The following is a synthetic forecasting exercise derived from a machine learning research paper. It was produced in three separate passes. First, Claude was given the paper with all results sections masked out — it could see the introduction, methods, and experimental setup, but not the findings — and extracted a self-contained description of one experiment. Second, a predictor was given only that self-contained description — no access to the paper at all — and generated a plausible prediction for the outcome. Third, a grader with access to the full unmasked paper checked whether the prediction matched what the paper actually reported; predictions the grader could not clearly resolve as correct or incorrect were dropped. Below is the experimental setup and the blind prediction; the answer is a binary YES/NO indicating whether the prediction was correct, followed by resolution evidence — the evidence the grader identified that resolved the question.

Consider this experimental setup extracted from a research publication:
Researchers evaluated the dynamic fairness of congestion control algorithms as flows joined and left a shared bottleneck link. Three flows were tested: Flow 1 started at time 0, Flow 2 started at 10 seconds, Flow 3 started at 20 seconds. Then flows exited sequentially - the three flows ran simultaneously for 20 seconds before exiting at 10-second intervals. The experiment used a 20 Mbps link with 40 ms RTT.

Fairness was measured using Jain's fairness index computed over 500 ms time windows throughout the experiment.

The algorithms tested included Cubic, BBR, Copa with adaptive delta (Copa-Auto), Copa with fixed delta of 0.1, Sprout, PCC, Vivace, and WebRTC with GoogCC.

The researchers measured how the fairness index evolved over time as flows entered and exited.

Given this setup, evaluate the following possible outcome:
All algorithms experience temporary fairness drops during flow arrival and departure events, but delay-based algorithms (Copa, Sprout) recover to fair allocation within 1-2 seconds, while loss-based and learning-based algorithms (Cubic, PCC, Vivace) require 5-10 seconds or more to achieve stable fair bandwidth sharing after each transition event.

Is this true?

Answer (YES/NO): NO